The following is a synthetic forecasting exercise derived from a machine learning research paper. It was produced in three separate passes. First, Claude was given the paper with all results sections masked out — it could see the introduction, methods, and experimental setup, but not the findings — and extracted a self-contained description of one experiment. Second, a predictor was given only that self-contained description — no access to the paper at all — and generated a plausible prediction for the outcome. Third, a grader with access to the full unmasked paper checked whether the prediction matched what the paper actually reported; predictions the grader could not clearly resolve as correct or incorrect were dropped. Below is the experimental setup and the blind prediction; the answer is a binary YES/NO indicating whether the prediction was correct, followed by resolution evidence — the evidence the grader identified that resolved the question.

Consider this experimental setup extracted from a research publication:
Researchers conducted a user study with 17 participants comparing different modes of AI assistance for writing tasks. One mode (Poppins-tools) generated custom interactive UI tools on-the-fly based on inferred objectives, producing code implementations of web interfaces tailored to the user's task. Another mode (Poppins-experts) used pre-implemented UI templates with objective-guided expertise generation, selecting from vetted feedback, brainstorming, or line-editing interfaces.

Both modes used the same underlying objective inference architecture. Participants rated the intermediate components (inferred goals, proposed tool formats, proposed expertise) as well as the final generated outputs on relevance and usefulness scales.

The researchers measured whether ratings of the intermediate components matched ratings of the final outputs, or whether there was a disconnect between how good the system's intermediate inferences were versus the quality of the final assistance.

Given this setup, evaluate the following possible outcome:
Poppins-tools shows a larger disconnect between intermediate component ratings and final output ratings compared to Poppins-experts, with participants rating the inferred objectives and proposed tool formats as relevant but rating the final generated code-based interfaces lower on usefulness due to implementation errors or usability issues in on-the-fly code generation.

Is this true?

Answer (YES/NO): YES